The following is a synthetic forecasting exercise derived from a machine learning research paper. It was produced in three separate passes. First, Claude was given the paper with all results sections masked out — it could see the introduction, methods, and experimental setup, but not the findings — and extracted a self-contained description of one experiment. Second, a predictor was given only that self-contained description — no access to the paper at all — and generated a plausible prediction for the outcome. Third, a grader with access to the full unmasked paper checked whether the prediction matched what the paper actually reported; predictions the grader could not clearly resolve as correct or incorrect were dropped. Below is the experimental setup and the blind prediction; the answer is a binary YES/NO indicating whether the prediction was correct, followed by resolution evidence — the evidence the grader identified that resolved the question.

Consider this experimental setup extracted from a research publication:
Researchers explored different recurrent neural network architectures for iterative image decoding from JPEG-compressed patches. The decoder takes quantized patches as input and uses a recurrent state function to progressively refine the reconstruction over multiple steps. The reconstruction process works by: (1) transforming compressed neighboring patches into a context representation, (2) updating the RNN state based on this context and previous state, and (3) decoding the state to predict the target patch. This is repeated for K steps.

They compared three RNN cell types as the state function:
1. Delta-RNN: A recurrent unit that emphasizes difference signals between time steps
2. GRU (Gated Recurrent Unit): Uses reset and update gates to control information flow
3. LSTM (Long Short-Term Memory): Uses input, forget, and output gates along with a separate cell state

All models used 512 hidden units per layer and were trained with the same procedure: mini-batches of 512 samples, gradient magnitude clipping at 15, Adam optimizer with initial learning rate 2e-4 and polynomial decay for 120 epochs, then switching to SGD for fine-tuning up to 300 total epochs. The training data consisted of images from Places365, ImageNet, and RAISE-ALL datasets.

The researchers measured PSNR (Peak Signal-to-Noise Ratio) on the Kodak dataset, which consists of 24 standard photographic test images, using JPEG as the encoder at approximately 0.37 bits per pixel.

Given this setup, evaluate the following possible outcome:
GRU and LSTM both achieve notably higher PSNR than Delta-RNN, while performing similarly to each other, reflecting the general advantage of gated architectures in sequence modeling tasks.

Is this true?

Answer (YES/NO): NO